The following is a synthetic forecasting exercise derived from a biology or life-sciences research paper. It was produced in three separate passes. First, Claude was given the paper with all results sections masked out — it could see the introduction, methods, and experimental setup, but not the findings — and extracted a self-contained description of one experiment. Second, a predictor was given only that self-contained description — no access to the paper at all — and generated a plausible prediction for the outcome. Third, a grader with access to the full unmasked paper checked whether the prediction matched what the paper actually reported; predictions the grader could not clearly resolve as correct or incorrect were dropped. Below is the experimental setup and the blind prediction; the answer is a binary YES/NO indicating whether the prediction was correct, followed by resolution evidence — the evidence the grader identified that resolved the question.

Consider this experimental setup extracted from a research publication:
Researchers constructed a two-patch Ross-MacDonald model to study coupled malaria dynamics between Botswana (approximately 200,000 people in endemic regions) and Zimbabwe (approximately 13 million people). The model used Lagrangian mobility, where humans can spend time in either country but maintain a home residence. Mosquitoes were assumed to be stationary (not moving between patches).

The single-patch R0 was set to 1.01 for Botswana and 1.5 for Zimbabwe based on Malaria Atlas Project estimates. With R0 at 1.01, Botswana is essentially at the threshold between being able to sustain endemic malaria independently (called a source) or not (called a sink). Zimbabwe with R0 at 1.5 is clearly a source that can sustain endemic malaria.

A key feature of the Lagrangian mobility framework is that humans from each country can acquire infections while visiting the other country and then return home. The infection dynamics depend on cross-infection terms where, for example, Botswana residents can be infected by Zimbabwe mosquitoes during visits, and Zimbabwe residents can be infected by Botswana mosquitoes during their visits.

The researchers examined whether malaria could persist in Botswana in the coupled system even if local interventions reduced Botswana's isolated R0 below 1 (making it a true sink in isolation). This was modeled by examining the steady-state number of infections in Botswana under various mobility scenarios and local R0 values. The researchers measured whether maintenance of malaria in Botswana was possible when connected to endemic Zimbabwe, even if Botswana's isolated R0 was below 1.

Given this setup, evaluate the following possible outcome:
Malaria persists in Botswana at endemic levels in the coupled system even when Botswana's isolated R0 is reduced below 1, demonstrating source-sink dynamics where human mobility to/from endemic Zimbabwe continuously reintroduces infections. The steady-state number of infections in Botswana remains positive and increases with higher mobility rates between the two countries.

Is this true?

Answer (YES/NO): NO